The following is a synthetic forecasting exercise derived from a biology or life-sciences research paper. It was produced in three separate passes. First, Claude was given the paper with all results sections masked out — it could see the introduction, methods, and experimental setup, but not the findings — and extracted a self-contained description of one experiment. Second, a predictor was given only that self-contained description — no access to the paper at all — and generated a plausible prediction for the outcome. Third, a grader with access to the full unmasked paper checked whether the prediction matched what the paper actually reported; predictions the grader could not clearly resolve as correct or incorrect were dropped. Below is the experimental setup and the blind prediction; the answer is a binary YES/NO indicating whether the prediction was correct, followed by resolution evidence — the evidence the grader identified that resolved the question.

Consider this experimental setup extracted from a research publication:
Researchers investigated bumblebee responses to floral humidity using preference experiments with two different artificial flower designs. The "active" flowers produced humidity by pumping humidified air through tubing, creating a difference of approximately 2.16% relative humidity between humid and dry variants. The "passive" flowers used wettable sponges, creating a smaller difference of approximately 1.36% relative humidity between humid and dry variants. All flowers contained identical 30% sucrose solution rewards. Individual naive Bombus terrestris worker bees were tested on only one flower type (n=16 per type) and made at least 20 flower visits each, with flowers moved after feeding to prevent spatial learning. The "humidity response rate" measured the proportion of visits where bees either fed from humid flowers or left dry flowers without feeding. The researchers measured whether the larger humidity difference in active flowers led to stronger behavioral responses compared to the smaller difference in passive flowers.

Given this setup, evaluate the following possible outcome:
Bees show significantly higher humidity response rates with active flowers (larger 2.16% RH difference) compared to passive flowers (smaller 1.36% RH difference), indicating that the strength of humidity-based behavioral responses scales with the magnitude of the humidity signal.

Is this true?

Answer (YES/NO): NO